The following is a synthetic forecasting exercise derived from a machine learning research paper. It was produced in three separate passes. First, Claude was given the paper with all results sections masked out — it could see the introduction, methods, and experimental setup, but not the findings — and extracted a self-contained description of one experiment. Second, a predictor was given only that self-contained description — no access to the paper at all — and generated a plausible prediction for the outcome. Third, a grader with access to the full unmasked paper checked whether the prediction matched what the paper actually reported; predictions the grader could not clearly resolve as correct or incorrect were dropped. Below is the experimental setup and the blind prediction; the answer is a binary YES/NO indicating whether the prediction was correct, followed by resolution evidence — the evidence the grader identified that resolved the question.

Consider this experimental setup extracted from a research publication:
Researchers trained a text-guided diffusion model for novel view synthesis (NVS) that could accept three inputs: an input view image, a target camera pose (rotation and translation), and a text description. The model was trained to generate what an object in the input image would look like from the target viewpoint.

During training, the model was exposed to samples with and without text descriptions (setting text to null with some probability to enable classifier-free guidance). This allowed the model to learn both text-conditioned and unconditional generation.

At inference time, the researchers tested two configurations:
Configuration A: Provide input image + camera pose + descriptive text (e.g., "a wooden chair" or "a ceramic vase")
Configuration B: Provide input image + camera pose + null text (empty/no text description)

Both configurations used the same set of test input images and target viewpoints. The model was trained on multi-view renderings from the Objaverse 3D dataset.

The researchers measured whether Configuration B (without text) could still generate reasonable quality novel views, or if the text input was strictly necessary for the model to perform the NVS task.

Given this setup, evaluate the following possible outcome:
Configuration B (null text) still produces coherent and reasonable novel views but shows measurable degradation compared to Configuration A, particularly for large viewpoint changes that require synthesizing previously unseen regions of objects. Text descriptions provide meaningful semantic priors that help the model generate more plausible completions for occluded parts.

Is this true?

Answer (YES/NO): NO